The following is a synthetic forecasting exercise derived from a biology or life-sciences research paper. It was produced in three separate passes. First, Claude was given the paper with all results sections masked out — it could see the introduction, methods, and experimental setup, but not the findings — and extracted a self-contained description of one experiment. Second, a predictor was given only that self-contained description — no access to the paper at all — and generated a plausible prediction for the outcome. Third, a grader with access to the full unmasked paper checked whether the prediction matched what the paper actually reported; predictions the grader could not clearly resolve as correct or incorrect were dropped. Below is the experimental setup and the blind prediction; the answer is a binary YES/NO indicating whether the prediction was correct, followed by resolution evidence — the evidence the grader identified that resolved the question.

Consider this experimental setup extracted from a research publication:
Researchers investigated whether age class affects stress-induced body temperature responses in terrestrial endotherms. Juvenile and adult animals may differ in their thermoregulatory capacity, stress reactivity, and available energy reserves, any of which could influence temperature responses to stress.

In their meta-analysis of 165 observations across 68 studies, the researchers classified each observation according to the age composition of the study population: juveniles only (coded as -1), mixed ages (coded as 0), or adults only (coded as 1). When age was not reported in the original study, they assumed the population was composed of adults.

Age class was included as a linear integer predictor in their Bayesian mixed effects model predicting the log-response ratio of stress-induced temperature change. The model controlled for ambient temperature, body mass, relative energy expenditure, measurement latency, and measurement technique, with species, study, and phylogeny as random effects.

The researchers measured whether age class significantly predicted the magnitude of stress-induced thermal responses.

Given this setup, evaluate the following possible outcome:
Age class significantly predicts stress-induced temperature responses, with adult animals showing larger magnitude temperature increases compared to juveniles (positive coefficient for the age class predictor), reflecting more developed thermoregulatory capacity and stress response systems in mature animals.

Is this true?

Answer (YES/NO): NO